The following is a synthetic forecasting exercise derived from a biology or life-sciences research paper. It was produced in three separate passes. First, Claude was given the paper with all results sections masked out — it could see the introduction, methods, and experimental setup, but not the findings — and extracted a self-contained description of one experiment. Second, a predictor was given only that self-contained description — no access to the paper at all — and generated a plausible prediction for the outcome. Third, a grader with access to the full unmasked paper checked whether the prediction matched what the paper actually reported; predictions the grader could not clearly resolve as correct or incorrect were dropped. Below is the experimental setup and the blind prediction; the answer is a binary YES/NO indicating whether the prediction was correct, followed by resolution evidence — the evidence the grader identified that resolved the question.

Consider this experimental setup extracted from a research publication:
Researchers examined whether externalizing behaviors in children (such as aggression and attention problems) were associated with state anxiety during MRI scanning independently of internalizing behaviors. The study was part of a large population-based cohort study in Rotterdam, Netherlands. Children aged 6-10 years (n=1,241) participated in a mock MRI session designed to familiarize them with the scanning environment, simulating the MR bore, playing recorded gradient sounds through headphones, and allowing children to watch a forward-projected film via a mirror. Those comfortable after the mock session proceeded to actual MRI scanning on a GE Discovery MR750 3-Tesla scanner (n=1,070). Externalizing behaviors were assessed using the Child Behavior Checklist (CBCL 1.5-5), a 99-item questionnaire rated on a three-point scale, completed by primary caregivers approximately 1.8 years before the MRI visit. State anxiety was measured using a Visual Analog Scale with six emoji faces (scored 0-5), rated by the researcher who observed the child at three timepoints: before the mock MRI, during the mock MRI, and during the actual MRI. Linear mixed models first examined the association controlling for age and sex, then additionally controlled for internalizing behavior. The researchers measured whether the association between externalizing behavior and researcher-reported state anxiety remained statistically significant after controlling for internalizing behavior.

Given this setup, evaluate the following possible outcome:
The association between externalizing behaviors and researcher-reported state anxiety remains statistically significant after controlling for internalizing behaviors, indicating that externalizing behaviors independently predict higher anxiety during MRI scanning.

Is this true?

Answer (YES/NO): NO